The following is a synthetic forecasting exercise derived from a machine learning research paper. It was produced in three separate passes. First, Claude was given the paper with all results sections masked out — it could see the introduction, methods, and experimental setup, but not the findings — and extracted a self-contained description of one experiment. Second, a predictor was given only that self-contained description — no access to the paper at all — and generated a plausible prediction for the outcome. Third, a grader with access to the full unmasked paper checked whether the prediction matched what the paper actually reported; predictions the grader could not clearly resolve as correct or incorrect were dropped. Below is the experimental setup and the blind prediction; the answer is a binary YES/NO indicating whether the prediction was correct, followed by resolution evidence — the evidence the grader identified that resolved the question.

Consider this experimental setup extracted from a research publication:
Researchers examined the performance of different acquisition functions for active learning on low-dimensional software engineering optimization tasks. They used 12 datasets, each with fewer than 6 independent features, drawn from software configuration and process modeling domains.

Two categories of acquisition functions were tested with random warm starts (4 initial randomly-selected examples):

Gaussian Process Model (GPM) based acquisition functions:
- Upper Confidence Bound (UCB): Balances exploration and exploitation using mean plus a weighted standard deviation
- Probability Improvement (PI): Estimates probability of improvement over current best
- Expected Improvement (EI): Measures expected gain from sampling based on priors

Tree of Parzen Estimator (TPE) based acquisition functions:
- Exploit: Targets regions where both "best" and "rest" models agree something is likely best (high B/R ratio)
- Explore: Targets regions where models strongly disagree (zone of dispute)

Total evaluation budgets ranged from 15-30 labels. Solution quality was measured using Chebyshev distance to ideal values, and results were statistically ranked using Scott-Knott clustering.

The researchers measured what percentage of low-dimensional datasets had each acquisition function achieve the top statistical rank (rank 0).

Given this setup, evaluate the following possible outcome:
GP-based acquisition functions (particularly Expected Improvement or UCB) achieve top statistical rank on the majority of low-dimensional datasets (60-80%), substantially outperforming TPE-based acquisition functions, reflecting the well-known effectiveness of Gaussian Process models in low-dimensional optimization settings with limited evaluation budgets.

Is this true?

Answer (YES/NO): NO